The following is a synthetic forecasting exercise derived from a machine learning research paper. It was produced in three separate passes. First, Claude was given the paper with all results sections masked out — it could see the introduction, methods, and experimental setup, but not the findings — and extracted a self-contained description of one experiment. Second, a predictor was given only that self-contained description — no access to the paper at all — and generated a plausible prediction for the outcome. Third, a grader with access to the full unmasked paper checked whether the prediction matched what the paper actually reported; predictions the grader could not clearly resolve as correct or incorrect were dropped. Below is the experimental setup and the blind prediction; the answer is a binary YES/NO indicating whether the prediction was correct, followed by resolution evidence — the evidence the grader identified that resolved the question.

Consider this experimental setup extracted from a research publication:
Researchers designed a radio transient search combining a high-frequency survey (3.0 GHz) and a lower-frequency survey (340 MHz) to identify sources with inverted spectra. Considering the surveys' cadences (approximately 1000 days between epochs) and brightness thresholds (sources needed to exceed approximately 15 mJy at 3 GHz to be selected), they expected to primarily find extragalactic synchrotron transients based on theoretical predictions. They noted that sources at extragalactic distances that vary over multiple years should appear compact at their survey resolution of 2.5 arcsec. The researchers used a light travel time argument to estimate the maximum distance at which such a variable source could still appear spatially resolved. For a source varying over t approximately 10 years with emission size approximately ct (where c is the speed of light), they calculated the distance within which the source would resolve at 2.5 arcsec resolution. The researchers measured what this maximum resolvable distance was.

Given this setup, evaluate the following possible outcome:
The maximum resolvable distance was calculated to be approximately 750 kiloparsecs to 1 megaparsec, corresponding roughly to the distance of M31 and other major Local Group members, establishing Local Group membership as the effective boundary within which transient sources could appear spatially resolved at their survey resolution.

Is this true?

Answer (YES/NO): NO